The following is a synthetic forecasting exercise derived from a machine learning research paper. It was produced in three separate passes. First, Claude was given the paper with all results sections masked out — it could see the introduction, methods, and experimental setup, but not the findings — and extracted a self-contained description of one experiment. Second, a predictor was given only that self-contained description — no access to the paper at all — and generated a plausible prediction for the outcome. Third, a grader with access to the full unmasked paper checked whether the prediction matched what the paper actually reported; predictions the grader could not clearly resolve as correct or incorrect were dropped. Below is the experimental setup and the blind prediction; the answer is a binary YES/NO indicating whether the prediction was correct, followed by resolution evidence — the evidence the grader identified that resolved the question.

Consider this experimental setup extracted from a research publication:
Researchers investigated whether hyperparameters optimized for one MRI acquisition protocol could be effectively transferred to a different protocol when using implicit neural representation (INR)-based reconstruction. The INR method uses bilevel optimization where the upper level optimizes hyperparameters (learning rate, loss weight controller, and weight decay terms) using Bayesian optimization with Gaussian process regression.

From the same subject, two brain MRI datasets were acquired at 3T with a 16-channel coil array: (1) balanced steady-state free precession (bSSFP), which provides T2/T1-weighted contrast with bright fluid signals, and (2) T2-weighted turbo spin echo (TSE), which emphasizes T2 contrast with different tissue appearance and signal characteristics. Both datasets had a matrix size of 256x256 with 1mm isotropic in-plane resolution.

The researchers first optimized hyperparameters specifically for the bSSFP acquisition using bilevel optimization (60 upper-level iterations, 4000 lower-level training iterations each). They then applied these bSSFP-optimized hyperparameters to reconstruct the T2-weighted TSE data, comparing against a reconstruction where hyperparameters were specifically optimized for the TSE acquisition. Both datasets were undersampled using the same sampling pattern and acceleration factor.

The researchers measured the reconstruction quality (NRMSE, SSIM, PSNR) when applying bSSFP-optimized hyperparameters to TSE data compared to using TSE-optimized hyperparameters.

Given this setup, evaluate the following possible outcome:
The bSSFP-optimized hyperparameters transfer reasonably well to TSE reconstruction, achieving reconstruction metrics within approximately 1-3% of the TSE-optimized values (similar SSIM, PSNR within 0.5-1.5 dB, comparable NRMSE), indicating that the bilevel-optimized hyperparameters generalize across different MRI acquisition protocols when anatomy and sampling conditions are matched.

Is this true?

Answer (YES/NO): NO